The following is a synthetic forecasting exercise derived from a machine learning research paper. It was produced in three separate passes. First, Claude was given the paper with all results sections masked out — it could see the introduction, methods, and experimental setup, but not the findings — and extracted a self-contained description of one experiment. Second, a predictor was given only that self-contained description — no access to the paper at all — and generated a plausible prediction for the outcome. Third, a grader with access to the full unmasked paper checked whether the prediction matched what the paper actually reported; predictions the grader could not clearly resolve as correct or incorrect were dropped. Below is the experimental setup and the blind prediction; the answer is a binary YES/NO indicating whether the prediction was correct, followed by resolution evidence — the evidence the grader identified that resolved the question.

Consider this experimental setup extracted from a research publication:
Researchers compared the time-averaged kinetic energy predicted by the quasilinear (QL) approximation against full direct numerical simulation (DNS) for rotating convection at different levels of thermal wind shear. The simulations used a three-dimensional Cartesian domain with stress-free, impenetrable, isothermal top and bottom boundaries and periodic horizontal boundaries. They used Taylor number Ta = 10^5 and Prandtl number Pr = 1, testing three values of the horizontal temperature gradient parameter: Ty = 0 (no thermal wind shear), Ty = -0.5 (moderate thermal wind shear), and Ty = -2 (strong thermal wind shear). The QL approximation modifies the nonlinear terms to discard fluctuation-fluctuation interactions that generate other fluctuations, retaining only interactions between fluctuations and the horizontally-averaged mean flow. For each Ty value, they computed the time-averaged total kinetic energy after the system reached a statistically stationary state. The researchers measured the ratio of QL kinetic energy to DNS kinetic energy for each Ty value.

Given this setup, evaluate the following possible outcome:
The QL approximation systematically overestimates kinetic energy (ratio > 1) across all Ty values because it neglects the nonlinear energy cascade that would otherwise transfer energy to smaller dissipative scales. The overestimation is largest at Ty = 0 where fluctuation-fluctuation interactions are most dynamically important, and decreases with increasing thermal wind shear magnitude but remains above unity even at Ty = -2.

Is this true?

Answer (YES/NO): YES